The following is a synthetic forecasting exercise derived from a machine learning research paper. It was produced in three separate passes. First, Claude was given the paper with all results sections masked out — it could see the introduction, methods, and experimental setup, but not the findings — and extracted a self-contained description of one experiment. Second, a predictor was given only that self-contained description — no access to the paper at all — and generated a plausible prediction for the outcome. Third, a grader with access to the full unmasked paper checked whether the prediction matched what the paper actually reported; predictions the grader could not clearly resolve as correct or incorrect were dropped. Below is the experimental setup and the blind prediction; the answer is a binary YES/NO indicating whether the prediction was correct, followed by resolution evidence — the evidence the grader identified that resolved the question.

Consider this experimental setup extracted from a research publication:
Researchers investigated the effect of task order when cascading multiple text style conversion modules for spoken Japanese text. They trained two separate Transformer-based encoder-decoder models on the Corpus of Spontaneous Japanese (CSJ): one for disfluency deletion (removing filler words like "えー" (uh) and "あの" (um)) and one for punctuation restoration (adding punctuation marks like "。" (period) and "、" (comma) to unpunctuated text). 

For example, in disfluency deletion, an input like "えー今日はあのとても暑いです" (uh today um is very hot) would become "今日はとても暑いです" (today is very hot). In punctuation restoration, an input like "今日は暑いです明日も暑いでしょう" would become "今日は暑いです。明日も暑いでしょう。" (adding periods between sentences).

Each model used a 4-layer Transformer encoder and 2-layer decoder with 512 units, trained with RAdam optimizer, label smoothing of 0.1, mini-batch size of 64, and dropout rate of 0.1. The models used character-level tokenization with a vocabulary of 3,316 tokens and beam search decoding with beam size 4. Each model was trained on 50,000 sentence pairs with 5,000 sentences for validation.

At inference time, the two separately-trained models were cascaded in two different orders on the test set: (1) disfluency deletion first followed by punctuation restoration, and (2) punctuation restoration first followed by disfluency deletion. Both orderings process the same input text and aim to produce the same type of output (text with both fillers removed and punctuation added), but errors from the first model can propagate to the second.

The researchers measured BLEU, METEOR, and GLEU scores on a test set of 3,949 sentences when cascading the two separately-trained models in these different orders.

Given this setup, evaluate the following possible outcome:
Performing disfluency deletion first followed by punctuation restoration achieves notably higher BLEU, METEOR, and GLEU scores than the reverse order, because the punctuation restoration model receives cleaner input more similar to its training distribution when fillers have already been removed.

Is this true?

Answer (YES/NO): NO